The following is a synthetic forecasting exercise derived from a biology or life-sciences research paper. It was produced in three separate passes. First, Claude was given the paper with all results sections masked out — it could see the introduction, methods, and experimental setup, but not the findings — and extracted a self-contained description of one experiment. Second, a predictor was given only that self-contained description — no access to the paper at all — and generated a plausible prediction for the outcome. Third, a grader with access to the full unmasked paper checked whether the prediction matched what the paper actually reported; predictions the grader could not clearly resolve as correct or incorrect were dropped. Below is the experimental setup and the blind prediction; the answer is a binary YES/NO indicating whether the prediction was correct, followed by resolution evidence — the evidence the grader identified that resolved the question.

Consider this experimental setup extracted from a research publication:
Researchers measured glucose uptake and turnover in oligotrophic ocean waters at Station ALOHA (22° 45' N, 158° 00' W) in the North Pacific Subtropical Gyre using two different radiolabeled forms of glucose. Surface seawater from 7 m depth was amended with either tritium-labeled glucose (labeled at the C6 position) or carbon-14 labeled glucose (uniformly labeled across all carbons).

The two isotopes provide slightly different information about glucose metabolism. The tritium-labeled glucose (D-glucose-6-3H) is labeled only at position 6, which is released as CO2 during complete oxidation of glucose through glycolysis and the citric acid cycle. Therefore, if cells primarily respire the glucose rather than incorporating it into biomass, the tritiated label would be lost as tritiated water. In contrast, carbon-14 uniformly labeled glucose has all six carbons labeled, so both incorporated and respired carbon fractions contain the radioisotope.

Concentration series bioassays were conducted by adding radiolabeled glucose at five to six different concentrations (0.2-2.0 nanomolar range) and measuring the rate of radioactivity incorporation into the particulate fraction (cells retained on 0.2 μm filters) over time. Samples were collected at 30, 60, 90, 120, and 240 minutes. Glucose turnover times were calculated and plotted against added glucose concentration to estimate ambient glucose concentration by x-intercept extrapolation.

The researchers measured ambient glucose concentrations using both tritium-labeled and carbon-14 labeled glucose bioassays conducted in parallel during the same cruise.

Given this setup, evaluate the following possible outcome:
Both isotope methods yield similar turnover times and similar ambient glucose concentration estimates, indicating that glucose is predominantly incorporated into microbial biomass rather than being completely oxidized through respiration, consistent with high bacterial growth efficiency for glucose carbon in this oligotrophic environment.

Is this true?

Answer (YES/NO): NO